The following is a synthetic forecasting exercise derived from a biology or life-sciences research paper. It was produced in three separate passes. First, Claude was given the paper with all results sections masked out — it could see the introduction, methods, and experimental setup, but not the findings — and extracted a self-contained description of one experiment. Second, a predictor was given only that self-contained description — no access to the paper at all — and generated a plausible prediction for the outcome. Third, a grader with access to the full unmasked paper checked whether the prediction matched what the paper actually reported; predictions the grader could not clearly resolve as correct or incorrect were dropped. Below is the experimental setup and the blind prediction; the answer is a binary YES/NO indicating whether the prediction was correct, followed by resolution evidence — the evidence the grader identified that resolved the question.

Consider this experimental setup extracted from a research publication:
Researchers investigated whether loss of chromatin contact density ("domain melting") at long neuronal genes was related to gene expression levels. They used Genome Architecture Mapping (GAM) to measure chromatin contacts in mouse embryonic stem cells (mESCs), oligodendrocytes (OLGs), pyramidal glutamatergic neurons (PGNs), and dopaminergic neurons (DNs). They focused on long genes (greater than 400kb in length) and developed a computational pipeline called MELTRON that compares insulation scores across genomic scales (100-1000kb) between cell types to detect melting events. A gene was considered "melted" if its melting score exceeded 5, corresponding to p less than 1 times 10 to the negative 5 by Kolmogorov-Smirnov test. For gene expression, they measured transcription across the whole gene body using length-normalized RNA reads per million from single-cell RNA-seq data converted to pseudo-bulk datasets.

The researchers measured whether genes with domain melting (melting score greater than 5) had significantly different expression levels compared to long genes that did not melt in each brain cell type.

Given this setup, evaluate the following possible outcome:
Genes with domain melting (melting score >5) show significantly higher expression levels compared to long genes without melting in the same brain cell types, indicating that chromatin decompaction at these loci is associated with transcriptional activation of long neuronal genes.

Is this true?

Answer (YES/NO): YES